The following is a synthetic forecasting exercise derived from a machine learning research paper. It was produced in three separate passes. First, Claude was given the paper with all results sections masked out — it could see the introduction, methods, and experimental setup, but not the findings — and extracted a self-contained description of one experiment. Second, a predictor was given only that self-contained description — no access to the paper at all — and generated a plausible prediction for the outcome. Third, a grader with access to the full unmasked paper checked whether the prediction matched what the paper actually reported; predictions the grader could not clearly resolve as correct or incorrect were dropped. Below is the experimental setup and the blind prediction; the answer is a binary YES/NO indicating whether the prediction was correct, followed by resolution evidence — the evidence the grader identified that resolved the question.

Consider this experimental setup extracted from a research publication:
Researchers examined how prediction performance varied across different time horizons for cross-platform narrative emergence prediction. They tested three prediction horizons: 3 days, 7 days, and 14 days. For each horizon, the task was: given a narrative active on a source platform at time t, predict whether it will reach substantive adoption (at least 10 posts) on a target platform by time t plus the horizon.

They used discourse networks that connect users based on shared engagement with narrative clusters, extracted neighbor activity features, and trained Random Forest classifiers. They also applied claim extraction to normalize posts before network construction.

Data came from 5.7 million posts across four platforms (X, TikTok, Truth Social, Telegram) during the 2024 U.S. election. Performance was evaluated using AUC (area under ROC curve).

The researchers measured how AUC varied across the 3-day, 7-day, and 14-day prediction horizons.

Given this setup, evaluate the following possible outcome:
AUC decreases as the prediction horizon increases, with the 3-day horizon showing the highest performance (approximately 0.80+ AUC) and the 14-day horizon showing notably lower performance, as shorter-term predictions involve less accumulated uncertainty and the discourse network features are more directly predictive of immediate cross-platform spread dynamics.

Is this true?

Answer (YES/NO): NO